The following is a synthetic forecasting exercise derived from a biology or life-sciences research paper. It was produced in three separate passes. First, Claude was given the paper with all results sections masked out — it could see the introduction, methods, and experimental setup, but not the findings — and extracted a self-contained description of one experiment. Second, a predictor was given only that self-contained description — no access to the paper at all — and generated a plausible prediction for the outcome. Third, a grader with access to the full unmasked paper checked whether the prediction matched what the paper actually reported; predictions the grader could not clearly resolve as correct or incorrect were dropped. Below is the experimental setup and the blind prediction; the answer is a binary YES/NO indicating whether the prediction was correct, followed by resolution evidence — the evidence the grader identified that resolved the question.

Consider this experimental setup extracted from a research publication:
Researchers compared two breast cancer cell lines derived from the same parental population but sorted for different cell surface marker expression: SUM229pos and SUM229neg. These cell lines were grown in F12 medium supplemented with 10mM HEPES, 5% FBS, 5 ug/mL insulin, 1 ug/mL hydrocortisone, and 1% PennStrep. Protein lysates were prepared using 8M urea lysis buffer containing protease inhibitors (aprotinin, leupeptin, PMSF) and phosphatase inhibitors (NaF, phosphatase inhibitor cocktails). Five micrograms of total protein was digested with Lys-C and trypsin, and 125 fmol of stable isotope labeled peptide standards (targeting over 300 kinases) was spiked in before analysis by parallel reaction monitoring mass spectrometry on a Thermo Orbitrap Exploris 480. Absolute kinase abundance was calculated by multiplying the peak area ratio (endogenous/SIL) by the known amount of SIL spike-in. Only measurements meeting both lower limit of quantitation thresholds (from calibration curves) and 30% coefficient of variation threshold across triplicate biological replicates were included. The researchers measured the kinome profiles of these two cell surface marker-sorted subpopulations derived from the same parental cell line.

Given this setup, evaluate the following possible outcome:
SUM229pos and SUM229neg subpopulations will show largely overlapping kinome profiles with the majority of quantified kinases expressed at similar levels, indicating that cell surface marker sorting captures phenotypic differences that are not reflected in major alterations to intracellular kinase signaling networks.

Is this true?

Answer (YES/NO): NO